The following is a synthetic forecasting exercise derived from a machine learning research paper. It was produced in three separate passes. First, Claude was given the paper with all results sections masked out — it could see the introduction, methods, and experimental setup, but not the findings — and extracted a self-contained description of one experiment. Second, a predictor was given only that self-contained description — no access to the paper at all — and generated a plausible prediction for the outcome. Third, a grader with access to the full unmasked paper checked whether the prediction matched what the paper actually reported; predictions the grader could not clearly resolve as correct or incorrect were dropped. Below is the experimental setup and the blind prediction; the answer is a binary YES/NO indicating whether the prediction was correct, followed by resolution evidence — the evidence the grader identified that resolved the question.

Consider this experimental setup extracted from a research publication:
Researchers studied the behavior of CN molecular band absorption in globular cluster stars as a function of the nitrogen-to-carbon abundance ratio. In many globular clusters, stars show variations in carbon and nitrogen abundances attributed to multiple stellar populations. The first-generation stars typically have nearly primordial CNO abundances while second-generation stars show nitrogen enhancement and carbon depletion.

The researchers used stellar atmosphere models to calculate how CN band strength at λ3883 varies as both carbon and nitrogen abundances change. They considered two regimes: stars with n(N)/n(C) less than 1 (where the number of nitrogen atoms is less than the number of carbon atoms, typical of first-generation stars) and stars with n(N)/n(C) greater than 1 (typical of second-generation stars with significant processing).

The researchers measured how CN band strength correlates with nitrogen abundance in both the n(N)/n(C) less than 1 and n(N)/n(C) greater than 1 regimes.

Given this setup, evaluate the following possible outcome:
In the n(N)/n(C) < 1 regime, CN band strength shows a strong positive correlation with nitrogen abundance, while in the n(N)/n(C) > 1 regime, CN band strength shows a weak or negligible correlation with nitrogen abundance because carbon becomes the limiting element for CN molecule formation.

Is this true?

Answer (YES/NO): NO